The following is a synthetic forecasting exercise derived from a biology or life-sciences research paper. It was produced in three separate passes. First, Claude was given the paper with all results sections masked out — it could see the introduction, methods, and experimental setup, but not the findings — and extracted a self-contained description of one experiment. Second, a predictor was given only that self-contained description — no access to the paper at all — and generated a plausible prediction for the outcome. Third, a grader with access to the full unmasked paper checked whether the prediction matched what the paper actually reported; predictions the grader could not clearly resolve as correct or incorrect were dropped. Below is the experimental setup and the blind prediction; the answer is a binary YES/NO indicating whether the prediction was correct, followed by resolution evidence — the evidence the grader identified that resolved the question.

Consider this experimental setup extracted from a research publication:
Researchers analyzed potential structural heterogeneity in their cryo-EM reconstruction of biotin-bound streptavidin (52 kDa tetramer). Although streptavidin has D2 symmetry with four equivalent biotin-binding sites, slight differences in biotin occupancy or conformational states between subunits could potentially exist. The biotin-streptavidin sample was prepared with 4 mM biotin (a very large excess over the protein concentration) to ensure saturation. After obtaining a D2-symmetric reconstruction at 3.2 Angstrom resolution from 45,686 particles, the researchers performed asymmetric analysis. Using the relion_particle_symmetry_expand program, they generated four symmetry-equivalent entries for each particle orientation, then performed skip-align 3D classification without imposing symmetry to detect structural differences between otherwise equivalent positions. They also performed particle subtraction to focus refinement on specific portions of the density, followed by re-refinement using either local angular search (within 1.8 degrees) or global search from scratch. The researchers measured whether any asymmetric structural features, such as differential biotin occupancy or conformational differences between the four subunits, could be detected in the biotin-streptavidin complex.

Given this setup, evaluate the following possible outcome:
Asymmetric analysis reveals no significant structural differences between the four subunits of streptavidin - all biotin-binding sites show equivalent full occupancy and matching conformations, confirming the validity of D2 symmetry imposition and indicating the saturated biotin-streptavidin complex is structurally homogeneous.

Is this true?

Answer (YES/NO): YES